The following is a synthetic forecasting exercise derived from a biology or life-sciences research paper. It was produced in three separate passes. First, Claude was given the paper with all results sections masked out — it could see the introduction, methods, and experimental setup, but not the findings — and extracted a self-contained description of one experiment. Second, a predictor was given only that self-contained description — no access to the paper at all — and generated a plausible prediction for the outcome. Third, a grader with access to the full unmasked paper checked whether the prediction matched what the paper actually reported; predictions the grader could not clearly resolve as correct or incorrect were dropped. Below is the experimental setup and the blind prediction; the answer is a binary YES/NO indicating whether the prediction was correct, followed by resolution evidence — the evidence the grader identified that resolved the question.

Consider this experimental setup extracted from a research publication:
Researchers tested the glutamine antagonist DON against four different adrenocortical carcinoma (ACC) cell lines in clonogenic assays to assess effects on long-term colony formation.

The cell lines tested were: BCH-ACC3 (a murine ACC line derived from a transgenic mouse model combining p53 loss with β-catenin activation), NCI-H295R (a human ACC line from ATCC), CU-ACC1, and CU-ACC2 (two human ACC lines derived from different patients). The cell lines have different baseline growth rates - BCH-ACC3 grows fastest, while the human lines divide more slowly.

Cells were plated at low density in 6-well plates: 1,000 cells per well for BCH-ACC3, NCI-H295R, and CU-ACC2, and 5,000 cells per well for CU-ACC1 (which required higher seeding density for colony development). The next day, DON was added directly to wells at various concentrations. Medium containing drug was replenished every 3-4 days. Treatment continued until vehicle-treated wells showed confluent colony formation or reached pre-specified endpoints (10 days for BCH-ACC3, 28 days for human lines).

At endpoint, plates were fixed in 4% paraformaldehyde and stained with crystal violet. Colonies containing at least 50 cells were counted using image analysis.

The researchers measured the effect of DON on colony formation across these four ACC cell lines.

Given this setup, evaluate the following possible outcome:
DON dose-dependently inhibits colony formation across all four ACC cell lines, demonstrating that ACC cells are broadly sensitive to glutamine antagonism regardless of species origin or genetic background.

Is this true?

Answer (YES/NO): YES